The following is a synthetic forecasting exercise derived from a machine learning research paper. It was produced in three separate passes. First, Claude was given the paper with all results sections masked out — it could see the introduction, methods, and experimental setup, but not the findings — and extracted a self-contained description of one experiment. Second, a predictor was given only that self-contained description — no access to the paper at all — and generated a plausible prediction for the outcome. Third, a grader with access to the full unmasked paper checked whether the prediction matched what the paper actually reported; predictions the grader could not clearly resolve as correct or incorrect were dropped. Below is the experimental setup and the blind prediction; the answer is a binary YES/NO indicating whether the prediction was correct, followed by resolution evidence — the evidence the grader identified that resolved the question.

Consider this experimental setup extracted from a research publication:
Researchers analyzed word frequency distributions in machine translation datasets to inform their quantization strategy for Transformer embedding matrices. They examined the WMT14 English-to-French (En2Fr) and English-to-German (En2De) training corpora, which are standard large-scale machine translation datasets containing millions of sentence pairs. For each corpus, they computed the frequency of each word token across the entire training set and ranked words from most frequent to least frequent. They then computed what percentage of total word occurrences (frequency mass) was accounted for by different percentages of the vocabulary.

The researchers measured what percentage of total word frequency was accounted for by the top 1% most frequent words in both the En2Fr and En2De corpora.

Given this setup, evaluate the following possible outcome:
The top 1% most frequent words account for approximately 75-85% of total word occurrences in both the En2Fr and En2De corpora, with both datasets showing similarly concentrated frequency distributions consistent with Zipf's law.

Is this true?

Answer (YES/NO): NO